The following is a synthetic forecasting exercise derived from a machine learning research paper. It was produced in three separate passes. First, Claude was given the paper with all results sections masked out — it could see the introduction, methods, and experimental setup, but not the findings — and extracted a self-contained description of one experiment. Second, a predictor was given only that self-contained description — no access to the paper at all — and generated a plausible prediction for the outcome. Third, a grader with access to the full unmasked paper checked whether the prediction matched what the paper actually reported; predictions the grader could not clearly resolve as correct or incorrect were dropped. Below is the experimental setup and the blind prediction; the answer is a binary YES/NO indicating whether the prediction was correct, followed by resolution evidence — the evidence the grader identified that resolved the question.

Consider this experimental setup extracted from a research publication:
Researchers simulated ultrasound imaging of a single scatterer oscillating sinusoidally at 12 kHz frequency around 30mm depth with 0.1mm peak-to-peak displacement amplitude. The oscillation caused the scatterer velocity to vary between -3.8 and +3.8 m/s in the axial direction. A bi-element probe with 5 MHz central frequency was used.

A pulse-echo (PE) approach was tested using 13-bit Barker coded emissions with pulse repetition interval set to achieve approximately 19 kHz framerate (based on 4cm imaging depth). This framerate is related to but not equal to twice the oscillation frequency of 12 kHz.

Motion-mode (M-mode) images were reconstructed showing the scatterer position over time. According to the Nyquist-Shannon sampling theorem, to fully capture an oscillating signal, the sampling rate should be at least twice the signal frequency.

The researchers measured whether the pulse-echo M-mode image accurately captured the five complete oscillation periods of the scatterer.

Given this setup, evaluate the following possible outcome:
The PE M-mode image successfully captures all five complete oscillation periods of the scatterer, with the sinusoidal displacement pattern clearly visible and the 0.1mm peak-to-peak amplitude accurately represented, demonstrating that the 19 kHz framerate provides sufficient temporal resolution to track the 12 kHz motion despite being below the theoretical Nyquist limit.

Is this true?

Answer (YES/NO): NO